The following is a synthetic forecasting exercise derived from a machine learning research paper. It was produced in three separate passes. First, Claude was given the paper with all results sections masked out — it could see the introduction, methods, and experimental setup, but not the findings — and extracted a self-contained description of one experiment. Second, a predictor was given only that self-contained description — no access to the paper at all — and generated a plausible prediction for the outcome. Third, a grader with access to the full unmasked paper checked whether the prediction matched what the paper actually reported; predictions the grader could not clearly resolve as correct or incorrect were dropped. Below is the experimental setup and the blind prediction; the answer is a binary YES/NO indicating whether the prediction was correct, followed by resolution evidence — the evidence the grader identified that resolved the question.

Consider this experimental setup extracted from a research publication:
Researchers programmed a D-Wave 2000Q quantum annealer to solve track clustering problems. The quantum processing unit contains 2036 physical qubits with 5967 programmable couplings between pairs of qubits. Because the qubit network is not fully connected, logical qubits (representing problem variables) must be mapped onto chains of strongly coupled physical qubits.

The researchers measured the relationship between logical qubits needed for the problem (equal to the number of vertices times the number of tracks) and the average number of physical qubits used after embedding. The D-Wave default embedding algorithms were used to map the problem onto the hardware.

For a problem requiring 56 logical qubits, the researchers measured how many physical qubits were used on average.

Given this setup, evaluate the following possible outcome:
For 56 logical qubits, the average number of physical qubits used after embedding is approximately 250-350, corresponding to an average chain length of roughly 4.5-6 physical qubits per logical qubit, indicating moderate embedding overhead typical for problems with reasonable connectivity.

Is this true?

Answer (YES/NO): NO